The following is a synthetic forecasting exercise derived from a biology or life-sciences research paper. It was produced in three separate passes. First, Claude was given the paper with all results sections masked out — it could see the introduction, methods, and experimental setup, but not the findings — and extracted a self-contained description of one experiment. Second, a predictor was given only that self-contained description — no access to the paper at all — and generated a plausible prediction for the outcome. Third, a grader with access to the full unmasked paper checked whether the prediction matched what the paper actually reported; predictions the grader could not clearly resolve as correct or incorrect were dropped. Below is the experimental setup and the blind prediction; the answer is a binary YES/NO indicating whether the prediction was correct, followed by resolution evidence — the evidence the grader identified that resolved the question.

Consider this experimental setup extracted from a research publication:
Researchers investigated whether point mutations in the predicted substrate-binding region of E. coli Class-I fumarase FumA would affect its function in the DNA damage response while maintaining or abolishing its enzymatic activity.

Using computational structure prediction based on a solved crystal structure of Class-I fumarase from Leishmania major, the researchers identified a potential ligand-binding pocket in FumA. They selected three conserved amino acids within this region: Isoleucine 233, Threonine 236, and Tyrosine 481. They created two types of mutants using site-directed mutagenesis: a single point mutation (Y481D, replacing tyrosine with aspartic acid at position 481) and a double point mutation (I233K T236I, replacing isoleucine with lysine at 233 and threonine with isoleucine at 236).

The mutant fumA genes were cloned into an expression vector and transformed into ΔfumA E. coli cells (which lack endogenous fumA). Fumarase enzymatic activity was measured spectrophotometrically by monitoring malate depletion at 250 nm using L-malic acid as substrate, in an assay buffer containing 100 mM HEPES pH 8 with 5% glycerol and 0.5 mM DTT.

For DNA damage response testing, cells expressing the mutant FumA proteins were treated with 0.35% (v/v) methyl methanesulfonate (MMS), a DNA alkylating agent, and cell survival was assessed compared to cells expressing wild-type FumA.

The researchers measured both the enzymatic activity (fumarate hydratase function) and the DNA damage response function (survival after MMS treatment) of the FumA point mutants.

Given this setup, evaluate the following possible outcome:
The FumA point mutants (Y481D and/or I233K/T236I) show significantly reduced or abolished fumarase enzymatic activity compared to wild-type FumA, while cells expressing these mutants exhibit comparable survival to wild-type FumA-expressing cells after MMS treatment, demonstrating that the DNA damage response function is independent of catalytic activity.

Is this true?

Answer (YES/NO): NO